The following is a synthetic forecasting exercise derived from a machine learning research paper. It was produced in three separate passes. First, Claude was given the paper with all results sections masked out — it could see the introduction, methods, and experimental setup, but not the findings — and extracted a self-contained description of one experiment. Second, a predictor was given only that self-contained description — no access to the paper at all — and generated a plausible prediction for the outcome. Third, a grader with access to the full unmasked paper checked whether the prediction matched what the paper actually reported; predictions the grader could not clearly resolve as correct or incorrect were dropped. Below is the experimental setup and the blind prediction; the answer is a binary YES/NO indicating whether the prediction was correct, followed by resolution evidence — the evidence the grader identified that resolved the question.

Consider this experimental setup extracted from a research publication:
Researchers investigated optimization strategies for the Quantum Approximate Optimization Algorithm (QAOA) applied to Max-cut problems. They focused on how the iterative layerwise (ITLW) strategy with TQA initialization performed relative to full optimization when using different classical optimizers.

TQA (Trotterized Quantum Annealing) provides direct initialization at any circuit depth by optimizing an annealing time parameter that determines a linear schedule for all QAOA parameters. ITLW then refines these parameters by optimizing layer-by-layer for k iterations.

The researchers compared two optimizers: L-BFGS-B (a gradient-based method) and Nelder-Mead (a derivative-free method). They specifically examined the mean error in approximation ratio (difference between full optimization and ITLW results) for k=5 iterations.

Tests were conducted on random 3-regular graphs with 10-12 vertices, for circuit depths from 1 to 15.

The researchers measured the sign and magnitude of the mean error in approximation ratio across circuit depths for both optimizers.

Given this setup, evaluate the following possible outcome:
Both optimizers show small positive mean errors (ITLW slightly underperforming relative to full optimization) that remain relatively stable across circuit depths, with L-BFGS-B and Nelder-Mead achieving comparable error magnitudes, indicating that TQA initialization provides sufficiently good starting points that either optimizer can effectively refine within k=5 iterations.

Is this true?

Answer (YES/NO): NO